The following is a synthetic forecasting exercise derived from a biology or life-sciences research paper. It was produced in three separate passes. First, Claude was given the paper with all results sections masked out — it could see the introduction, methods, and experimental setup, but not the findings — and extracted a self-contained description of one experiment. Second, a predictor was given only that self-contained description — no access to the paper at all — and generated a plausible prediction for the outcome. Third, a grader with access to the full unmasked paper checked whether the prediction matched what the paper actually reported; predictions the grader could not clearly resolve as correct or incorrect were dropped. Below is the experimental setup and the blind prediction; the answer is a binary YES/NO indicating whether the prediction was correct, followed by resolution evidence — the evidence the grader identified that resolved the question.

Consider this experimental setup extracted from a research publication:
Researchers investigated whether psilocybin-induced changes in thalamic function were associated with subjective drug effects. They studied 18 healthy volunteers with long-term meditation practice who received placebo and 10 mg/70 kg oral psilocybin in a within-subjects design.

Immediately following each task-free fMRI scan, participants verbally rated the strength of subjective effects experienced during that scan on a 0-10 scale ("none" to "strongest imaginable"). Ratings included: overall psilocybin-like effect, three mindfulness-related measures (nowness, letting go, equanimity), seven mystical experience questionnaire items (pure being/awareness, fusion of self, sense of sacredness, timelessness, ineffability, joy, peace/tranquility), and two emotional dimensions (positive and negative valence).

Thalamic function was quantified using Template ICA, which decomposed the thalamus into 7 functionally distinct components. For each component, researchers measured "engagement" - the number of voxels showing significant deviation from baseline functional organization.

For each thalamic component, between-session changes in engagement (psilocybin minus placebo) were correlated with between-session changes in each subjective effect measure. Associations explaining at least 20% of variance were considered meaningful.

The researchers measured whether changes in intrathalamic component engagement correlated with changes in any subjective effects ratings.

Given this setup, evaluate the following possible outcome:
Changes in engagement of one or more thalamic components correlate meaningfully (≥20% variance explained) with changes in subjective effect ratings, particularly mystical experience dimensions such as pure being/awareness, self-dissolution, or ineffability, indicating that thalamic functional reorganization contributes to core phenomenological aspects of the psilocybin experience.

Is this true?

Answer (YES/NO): YES